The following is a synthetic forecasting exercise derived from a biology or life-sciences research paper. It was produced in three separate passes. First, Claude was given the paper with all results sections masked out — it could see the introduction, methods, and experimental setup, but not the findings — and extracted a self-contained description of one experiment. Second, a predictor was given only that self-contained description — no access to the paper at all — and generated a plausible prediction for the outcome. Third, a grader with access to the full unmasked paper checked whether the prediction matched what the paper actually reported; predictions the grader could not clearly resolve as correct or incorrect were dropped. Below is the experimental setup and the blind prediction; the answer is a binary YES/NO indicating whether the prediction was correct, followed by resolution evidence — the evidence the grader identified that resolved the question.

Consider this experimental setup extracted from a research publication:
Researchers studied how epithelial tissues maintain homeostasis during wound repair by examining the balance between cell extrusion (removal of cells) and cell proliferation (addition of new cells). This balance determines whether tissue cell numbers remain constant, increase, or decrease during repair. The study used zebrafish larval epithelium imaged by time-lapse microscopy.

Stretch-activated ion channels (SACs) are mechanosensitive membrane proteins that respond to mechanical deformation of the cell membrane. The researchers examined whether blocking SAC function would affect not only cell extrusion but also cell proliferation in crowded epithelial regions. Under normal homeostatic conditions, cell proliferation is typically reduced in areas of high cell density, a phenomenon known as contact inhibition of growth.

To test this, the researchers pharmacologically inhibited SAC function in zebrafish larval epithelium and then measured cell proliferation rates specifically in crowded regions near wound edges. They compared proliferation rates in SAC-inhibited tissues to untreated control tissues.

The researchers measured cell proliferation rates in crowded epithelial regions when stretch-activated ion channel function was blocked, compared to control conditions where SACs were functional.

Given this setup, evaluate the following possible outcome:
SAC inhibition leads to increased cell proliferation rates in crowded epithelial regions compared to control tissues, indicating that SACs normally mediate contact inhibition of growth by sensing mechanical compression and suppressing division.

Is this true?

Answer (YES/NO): YES